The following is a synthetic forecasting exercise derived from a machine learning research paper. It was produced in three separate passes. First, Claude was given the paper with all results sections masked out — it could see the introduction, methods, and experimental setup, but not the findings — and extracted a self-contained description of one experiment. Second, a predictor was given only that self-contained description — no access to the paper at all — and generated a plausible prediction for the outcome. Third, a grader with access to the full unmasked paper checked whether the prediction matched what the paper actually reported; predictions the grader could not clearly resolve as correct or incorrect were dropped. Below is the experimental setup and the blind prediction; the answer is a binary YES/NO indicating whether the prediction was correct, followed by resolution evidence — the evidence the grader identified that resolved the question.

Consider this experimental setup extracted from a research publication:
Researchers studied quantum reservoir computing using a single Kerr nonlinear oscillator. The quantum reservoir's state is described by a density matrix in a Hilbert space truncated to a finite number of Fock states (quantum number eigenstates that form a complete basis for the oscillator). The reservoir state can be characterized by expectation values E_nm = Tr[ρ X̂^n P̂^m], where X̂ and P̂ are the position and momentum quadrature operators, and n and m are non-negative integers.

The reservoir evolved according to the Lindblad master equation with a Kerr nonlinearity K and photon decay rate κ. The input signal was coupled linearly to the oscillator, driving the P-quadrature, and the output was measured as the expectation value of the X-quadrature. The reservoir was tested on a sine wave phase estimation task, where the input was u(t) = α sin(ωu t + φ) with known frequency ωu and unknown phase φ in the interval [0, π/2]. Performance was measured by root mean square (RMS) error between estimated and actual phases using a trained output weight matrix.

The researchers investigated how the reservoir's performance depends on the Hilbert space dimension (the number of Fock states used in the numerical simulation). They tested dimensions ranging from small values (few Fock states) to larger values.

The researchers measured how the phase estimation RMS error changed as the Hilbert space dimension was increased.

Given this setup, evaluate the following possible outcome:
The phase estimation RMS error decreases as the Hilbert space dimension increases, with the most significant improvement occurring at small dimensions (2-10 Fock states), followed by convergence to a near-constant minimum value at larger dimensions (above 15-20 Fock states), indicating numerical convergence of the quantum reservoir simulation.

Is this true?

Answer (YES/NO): NO